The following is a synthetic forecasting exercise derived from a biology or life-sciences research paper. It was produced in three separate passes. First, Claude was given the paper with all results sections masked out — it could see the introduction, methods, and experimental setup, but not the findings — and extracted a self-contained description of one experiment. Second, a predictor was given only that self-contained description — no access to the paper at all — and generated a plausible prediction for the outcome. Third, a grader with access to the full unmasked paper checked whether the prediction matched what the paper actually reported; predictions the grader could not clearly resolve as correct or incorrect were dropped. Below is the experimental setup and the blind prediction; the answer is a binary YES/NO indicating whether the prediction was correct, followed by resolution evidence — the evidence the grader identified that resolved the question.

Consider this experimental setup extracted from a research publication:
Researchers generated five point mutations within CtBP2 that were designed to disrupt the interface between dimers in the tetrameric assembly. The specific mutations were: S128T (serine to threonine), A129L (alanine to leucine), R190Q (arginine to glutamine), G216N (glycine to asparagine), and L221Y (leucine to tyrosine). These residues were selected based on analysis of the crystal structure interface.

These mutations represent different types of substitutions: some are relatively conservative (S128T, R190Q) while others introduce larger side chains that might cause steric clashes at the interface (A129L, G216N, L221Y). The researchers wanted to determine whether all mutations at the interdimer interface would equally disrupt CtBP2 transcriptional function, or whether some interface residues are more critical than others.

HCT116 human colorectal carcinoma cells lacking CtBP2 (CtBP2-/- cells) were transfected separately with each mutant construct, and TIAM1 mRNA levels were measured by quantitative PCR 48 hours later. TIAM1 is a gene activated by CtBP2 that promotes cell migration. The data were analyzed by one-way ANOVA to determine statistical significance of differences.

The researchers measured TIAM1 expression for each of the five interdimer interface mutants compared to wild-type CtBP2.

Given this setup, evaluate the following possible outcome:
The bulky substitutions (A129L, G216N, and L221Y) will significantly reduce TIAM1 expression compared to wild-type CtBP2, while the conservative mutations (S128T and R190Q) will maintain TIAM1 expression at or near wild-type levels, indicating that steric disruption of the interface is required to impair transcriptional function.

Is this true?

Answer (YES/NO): NO